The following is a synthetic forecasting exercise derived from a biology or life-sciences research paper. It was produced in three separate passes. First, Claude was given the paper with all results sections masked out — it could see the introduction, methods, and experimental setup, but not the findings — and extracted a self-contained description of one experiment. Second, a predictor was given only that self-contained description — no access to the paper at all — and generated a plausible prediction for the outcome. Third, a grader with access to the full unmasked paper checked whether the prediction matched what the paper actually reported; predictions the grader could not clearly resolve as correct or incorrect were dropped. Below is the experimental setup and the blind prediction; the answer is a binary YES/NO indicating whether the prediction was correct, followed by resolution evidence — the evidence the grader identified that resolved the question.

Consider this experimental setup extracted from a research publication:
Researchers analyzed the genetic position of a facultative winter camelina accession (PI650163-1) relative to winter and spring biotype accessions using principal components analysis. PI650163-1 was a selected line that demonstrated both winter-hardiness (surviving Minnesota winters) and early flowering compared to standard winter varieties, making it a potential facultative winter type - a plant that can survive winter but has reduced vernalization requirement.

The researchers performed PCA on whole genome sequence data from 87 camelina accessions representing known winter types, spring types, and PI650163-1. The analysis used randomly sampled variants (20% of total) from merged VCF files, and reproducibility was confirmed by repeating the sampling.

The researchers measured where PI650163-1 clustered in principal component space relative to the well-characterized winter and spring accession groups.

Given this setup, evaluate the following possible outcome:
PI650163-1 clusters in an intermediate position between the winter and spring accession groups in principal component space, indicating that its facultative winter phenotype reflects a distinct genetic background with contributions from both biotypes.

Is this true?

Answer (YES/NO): NO